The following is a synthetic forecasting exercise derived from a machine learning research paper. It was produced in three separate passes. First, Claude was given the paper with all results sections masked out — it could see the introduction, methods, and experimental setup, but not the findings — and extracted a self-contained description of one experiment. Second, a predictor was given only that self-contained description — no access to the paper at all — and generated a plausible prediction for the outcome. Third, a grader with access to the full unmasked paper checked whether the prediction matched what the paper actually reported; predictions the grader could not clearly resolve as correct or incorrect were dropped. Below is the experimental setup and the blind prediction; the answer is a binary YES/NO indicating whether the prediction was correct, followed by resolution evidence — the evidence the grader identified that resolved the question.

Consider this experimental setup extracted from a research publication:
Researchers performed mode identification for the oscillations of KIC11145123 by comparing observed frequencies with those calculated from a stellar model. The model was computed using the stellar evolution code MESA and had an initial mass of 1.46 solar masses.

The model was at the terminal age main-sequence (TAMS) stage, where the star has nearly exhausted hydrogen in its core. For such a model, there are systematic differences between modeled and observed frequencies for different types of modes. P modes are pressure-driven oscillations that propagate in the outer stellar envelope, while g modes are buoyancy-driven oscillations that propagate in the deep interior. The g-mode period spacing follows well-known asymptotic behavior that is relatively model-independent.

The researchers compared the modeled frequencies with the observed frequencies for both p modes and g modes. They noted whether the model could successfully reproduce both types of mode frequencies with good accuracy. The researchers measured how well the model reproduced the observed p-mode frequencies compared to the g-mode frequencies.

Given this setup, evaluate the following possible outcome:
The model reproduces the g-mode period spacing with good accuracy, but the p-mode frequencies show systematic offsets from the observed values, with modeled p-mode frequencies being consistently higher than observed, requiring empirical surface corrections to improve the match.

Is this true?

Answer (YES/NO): NO